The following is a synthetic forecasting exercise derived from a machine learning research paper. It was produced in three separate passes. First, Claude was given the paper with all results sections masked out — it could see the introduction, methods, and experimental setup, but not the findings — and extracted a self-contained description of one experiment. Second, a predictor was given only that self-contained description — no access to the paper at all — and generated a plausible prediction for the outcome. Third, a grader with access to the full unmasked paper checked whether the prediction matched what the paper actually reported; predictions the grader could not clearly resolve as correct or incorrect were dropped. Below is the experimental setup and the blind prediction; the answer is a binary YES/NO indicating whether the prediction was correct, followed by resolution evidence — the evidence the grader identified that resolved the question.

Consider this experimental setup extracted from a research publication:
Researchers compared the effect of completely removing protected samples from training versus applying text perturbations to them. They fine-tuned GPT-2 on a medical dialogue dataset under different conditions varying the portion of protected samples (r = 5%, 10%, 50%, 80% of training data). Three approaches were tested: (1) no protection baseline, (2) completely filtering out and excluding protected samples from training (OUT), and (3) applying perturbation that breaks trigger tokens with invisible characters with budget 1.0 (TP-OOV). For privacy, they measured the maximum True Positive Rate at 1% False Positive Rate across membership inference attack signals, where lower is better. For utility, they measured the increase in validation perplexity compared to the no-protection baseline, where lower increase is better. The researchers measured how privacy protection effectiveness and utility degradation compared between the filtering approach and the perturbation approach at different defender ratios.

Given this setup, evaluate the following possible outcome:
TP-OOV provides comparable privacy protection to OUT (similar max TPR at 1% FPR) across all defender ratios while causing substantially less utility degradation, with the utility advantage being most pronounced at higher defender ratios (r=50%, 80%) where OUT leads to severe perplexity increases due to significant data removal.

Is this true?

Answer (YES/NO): NO